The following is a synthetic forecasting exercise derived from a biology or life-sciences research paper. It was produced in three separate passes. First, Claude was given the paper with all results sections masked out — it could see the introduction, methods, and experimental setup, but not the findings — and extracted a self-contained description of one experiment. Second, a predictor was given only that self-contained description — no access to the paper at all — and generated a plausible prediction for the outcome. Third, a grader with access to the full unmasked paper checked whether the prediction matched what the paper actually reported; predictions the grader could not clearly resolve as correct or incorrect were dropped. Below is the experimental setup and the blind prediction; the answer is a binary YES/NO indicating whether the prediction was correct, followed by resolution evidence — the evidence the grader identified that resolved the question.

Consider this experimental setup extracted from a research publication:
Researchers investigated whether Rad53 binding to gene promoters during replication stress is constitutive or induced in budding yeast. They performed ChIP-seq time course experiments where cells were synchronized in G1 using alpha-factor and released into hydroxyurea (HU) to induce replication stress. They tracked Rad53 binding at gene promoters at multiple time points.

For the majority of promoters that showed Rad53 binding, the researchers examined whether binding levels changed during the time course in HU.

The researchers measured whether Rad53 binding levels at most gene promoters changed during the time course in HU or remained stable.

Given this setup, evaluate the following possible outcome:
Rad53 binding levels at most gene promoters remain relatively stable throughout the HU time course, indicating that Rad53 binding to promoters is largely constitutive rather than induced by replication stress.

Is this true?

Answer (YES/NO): YES